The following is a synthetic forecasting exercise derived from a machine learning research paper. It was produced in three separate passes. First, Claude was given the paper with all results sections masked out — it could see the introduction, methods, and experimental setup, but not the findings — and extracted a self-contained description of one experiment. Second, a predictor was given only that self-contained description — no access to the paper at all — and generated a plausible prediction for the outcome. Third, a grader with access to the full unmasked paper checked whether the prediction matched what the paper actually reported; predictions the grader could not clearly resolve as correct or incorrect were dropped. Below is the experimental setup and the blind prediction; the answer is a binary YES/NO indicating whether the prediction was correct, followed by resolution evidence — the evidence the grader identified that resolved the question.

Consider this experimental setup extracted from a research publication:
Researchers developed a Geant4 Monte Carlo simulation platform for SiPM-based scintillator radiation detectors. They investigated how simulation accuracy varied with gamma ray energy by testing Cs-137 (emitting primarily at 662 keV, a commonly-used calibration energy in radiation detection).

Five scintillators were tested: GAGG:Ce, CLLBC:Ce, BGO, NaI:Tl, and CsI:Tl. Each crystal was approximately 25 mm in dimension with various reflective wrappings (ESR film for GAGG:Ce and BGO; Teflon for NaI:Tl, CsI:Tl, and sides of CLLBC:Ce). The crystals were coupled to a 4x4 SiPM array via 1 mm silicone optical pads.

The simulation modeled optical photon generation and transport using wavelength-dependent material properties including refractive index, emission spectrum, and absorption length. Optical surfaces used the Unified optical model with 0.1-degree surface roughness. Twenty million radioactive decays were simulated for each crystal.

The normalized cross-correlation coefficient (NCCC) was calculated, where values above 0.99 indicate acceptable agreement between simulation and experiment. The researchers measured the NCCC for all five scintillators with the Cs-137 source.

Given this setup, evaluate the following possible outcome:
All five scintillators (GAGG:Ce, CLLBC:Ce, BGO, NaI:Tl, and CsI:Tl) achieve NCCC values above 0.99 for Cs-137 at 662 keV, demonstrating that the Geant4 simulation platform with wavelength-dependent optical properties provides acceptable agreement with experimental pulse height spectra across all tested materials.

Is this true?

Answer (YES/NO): NO